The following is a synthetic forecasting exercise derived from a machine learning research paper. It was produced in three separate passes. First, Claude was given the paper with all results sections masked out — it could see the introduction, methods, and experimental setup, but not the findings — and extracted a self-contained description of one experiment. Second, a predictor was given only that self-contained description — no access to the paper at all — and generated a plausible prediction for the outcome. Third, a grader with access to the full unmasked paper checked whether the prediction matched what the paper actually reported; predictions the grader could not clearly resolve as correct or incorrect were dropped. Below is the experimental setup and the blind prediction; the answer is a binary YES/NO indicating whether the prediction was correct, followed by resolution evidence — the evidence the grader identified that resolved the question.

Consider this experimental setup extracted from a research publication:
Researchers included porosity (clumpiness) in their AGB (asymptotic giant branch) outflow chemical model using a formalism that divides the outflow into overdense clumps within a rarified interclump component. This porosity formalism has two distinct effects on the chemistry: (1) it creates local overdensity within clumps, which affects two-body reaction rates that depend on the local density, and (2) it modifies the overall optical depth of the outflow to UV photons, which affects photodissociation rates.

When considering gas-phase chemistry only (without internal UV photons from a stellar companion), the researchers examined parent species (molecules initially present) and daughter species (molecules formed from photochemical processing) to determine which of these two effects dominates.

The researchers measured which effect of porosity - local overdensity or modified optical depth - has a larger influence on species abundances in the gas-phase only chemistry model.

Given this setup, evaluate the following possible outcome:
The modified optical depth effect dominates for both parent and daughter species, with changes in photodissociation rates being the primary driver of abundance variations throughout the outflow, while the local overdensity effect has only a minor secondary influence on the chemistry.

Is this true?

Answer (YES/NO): YES